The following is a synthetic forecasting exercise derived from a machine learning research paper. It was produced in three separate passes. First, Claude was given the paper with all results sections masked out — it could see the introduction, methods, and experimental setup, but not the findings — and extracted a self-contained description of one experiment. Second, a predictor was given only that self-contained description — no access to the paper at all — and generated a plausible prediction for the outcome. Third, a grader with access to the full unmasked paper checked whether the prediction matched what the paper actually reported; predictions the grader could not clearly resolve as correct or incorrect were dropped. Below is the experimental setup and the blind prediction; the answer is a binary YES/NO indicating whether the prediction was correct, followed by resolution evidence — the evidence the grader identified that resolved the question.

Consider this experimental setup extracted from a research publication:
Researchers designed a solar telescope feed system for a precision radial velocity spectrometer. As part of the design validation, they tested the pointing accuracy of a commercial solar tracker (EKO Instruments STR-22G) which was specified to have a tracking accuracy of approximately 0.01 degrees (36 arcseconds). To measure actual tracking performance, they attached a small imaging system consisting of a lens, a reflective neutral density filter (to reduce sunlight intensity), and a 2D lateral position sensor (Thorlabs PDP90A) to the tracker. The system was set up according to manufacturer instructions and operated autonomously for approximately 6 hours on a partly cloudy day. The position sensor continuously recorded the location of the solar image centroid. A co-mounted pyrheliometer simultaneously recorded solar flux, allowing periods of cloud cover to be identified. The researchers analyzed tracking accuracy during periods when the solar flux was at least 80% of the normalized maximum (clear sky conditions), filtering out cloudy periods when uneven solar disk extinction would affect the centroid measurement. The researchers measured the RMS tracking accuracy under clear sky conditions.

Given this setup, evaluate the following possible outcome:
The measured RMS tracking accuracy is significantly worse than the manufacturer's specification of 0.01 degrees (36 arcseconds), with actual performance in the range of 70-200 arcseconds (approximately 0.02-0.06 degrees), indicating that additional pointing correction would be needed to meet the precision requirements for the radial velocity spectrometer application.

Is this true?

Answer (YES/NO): NO